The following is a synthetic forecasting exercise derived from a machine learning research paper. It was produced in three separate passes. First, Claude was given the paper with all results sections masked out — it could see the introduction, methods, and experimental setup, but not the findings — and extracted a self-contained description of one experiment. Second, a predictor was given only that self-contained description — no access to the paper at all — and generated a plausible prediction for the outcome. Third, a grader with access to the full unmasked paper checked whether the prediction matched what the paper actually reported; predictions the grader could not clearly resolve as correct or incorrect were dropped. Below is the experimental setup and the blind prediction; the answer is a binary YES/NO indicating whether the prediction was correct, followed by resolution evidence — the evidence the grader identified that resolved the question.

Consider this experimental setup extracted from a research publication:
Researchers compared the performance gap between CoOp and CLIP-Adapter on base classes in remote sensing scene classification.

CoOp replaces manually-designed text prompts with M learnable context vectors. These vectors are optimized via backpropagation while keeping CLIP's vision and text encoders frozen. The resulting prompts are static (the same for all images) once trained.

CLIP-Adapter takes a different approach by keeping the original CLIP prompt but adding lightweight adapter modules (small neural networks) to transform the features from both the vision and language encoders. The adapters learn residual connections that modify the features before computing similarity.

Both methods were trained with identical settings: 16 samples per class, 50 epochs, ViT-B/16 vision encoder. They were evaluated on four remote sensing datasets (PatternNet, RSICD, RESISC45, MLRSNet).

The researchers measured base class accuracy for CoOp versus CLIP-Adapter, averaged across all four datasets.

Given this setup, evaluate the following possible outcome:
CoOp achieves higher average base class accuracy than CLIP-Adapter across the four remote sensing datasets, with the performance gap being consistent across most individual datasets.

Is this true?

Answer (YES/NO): YES